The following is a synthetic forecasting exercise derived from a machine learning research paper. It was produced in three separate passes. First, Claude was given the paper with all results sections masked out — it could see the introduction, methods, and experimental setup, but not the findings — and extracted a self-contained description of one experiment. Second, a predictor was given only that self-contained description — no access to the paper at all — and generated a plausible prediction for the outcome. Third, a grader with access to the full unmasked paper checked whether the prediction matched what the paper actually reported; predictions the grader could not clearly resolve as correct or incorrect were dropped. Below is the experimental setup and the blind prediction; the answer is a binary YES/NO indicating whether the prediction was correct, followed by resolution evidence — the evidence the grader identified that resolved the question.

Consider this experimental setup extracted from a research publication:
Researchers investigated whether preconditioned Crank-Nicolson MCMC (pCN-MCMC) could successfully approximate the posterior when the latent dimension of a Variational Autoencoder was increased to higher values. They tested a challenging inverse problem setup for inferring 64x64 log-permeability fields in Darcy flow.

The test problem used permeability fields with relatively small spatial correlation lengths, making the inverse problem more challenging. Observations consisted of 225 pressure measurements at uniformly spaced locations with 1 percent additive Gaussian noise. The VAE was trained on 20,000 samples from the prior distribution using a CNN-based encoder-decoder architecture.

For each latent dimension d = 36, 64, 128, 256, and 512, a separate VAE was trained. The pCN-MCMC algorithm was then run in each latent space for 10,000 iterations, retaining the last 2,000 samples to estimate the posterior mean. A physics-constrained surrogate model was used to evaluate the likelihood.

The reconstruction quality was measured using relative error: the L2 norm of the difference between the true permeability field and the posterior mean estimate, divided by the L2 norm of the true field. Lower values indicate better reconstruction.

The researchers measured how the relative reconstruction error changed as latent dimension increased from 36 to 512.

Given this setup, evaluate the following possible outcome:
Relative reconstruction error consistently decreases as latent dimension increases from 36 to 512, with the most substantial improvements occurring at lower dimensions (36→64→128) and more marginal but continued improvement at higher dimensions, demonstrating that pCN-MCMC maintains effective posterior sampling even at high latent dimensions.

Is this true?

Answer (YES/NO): NO